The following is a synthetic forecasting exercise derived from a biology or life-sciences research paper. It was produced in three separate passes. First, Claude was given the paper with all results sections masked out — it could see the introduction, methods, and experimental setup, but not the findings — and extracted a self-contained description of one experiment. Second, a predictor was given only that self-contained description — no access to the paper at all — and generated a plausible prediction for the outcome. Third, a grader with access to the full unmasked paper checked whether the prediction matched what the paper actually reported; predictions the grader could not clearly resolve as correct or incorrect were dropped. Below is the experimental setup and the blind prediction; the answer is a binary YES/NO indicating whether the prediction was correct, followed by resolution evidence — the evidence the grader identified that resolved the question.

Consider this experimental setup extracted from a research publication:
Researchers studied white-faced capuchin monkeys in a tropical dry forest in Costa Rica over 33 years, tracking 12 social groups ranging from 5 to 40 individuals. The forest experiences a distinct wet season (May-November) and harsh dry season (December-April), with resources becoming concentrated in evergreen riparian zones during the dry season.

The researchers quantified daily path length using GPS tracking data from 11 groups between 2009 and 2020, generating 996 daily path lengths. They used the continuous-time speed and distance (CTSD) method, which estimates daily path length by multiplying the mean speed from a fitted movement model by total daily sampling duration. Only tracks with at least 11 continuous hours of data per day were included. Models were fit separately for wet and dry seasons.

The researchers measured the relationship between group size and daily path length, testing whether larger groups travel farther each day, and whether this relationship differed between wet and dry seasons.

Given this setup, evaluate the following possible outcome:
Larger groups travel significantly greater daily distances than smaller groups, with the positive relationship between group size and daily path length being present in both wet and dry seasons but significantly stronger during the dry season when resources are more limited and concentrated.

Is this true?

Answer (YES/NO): NO